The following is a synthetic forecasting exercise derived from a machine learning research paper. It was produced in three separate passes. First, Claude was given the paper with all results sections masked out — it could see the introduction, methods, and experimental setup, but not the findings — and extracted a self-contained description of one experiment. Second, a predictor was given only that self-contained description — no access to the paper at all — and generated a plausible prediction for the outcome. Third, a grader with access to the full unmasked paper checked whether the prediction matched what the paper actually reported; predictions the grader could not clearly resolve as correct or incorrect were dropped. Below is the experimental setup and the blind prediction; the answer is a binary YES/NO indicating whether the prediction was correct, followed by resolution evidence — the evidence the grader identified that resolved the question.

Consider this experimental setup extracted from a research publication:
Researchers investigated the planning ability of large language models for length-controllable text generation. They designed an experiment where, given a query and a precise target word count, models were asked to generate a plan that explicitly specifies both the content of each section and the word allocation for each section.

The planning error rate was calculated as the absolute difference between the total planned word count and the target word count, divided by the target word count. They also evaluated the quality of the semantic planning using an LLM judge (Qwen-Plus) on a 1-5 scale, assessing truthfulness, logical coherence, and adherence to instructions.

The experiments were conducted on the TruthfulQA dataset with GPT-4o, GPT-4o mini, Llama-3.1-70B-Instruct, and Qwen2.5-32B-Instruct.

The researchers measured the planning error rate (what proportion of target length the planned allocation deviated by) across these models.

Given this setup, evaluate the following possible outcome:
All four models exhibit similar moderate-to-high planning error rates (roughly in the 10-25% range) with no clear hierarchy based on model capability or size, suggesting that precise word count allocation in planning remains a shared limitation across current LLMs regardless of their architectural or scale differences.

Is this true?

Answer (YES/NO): NO